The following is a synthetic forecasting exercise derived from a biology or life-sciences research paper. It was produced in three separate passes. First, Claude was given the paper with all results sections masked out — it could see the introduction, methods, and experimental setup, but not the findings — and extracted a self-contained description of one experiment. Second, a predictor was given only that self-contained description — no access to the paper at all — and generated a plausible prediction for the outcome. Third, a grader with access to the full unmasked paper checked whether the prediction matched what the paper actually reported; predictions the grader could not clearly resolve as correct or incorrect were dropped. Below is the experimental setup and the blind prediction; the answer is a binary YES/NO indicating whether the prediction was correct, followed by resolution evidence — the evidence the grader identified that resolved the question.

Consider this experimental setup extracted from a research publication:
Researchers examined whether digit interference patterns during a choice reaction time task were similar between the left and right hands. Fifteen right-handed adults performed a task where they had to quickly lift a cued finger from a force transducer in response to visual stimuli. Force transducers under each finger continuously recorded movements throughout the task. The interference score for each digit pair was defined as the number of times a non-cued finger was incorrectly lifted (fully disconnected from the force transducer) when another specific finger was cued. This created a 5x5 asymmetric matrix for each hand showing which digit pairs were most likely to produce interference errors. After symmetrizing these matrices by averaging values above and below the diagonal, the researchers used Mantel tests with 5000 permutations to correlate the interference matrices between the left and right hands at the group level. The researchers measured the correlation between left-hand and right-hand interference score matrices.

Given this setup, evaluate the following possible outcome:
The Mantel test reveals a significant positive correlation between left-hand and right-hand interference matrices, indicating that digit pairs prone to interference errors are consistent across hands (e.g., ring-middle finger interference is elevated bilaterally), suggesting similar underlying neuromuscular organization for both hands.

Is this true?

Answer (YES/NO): YES